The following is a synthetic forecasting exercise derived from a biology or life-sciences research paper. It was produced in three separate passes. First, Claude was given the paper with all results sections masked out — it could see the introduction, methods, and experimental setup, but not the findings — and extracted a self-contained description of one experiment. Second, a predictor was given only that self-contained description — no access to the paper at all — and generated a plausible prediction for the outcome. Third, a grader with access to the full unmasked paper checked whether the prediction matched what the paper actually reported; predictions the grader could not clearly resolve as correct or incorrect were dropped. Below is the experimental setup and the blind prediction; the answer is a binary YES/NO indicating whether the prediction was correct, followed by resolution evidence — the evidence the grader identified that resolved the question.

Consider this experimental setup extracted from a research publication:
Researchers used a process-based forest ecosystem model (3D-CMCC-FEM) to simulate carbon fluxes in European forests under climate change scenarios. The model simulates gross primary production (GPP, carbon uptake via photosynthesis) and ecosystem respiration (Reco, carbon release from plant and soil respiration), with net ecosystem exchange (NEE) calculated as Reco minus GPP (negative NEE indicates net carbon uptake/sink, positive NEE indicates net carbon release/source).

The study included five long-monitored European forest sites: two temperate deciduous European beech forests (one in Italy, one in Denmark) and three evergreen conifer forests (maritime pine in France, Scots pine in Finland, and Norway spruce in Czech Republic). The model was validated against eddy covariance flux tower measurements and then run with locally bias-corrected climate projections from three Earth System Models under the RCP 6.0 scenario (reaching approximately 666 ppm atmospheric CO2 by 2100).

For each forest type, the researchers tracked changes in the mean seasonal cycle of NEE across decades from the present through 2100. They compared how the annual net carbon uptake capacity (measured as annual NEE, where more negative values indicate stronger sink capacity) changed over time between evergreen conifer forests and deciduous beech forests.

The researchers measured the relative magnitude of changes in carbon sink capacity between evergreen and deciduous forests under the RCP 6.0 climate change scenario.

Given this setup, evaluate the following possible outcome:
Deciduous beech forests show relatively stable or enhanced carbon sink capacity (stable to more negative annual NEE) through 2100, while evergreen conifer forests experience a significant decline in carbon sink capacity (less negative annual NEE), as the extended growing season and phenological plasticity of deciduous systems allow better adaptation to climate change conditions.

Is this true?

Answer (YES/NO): NO